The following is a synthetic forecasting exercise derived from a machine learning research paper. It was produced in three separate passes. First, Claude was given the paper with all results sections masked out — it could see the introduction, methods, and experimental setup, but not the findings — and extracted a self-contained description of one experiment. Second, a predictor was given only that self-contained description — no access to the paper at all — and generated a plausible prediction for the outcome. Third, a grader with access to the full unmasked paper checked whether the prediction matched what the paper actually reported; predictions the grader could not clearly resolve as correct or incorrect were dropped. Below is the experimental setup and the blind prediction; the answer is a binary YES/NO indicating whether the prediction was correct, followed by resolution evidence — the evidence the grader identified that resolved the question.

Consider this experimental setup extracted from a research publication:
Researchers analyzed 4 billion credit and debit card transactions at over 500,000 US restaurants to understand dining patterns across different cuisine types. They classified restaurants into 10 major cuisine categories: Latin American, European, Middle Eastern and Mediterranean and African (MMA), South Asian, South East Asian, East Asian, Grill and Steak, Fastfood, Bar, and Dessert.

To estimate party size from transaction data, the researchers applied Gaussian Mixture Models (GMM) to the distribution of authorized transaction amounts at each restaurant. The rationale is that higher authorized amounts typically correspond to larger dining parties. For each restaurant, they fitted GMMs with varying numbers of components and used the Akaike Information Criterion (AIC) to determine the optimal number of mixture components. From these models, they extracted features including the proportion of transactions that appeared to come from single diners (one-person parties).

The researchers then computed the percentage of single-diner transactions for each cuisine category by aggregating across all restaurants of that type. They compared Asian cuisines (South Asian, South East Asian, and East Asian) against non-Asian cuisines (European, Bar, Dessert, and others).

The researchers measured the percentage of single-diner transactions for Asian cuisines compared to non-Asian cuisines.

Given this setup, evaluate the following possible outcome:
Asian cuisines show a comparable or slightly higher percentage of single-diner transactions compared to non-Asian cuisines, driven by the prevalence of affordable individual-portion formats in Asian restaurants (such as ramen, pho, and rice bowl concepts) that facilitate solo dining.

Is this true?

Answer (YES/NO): NO